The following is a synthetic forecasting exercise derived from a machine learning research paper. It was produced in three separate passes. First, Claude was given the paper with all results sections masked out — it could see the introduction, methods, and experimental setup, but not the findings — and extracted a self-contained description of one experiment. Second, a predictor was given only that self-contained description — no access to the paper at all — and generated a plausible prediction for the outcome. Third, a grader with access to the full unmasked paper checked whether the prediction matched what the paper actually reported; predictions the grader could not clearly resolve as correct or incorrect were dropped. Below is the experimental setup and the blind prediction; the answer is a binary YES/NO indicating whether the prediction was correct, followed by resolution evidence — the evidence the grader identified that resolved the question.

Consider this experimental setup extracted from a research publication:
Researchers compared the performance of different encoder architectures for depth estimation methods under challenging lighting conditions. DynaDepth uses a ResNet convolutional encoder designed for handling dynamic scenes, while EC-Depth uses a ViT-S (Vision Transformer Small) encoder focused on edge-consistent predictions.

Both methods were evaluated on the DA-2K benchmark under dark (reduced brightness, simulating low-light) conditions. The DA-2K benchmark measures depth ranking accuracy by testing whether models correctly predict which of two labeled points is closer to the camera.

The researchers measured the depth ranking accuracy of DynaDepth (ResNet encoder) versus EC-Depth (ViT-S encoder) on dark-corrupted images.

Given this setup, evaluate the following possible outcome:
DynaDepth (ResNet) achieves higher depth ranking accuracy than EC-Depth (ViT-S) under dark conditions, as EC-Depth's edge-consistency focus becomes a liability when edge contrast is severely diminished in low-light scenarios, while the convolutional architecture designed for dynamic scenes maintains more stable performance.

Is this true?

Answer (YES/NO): NO